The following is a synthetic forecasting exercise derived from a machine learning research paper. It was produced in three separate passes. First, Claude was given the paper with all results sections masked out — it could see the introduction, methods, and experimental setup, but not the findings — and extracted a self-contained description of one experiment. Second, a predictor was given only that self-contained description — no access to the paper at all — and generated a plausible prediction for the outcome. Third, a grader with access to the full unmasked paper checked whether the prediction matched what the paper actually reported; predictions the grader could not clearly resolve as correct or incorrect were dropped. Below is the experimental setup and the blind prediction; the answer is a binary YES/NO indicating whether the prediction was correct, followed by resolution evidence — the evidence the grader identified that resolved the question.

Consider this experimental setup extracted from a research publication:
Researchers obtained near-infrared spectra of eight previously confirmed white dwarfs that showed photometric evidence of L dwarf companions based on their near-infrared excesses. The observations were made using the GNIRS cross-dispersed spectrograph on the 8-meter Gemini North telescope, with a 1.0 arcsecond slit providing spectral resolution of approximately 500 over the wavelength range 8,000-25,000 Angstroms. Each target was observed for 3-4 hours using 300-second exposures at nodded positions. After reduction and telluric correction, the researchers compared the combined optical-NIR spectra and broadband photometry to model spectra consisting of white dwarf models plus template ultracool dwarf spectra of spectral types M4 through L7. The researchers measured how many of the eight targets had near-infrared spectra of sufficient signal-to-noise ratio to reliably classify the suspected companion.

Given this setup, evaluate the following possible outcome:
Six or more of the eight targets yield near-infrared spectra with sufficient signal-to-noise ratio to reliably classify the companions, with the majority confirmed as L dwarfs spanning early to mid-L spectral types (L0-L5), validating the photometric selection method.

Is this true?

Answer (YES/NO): NO